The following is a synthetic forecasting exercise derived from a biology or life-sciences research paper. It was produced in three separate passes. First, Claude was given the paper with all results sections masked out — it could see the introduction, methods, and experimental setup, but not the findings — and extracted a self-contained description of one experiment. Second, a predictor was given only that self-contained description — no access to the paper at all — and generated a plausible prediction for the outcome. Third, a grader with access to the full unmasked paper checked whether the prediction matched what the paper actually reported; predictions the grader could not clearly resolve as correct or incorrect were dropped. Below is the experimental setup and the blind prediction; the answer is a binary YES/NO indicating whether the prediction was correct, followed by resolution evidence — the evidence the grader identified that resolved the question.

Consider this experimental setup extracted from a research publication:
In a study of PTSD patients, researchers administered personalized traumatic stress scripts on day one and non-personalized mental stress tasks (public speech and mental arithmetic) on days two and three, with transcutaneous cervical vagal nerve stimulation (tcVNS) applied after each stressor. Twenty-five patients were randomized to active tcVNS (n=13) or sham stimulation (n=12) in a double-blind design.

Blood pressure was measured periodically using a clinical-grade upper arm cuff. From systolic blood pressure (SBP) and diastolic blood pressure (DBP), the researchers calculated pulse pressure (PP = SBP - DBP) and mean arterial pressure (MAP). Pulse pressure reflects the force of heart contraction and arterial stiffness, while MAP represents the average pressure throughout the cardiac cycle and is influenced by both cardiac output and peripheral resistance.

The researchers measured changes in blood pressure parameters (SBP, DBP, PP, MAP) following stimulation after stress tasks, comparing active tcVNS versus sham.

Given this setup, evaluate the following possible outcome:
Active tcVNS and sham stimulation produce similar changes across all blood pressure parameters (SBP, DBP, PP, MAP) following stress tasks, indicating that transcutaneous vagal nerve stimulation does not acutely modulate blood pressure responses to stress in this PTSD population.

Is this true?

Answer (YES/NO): NO